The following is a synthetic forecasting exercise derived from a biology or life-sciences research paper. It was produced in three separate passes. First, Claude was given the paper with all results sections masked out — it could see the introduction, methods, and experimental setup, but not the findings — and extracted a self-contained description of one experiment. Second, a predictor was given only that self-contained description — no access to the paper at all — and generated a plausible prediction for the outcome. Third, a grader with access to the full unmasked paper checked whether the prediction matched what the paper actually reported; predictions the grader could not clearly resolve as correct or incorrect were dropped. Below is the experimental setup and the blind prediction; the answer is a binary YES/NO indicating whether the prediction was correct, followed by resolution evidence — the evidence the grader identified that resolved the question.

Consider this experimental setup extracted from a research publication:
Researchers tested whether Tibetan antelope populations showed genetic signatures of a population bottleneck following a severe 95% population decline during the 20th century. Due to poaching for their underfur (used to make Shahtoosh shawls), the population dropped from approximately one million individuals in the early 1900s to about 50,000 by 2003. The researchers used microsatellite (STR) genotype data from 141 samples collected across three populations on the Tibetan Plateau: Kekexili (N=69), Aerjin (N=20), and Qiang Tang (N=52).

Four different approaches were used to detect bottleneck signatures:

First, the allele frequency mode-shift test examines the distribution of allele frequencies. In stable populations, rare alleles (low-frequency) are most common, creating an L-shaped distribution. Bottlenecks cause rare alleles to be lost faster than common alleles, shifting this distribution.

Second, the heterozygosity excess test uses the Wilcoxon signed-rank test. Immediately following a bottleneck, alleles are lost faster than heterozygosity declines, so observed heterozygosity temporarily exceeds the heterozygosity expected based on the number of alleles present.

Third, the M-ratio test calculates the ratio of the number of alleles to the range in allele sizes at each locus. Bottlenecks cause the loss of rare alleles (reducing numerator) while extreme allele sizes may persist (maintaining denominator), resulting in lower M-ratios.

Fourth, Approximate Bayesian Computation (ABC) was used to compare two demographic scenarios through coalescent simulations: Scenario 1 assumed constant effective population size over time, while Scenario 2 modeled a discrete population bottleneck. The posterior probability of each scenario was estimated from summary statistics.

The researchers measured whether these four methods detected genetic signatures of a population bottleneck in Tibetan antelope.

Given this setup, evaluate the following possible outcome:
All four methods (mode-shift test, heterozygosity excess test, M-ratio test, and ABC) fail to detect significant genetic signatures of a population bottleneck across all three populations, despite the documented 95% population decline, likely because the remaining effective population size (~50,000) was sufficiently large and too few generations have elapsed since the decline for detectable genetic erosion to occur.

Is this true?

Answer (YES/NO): NO